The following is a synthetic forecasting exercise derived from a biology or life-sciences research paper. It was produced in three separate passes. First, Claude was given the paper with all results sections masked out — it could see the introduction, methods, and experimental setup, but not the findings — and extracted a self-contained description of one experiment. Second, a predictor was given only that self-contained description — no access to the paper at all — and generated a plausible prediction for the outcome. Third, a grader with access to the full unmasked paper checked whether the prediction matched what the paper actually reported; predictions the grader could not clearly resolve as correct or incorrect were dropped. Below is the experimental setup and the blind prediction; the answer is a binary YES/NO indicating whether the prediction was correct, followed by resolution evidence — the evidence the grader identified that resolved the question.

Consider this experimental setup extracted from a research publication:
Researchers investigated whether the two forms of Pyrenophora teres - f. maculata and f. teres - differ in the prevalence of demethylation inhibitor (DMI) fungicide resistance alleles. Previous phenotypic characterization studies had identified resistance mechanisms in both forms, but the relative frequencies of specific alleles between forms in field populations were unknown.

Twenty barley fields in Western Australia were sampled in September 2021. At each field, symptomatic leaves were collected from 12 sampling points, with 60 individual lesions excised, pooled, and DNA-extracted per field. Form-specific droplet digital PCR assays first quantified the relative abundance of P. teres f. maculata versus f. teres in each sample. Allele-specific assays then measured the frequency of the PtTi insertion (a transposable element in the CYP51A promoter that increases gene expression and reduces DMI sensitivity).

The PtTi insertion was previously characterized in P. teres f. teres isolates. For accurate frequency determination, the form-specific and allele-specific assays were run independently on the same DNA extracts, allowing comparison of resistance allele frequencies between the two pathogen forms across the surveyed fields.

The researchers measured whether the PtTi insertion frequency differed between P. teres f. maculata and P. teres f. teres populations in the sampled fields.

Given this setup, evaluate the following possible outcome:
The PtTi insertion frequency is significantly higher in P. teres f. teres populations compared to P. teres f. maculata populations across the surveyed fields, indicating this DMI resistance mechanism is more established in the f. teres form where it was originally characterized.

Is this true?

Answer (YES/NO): NO